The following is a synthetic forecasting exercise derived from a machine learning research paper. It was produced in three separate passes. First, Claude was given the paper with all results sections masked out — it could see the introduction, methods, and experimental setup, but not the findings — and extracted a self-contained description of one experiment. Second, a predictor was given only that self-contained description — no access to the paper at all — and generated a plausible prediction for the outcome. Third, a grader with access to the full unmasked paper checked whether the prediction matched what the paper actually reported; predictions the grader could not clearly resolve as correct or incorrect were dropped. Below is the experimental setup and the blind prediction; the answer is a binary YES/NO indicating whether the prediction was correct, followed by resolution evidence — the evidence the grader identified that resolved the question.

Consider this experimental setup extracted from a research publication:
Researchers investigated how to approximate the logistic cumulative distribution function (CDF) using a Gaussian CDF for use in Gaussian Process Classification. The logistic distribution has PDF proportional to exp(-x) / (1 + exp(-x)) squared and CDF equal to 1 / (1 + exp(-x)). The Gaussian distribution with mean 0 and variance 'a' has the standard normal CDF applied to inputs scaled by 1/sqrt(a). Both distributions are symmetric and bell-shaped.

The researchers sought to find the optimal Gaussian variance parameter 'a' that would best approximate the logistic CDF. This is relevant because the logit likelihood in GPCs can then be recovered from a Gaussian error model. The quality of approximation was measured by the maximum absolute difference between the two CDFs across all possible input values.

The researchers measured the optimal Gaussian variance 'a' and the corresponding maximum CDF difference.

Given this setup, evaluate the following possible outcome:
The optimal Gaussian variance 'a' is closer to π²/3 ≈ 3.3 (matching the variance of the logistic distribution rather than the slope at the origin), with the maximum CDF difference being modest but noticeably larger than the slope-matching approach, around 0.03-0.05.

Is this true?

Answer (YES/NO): NO